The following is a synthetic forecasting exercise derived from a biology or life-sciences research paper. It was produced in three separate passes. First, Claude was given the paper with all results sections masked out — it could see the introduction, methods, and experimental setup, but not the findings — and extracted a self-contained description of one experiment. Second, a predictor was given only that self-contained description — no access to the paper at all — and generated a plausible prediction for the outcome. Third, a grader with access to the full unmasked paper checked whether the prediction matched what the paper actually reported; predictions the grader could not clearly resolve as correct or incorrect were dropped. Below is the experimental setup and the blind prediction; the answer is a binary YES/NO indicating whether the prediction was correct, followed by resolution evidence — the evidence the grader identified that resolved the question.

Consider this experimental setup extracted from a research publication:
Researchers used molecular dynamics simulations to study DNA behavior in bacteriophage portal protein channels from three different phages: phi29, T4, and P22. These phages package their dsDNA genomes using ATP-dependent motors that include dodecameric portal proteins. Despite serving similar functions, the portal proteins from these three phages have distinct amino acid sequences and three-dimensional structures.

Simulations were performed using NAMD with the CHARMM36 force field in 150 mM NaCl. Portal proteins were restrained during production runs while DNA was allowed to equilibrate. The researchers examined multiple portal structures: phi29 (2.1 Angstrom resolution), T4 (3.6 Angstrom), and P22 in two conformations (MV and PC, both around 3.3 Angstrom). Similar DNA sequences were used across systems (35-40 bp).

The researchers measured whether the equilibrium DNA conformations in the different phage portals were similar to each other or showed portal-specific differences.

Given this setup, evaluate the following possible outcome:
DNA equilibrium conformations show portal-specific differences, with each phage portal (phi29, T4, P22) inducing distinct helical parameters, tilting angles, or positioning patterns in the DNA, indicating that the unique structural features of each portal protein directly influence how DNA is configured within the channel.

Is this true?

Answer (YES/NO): YES